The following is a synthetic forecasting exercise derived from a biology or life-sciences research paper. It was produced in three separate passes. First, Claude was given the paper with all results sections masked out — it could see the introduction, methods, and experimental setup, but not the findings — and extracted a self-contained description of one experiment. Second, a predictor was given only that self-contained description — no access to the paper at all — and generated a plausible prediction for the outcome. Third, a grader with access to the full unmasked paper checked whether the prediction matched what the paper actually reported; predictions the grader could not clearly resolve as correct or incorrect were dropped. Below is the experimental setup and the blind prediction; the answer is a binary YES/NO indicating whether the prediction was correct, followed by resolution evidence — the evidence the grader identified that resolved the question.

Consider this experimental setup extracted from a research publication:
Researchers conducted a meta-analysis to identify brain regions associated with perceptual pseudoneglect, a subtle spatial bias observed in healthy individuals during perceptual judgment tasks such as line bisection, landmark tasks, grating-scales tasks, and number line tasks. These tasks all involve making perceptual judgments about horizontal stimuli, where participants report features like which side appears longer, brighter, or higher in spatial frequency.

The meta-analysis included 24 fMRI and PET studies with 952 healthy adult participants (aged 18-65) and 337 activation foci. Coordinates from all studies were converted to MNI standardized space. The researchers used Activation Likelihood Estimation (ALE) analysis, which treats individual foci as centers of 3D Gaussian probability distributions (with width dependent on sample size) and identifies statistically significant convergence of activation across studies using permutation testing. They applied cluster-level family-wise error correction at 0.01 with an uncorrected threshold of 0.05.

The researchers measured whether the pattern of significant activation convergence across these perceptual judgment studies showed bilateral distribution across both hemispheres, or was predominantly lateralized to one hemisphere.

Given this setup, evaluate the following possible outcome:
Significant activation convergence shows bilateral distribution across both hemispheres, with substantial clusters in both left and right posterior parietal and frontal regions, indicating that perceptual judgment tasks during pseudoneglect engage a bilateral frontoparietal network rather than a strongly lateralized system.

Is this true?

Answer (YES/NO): NO